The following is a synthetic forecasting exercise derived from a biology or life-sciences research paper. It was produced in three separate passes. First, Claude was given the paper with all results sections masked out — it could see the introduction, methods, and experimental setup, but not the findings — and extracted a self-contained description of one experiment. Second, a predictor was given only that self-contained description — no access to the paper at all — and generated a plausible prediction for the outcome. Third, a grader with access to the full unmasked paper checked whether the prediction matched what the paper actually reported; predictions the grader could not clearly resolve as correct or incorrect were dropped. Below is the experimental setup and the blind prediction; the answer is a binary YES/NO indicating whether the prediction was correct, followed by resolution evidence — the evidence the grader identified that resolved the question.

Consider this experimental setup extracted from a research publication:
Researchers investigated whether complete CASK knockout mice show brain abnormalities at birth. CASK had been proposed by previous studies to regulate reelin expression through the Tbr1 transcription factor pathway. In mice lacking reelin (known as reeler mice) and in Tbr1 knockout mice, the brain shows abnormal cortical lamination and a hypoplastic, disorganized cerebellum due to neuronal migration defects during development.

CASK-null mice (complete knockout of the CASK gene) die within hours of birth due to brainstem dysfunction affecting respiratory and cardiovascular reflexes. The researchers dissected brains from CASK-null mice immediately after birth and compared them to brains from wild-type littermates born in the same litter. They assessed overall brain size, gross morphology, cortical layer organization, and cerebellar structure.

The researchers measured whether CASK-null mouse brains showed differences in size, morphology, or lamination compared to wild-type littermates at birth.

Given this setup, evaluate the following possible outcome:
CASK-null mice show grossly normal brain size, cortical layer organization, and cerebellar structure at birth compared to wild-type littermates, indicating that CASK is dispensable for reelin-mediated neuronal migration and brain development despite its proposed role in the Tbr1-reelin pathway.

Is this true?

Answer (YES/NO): YES